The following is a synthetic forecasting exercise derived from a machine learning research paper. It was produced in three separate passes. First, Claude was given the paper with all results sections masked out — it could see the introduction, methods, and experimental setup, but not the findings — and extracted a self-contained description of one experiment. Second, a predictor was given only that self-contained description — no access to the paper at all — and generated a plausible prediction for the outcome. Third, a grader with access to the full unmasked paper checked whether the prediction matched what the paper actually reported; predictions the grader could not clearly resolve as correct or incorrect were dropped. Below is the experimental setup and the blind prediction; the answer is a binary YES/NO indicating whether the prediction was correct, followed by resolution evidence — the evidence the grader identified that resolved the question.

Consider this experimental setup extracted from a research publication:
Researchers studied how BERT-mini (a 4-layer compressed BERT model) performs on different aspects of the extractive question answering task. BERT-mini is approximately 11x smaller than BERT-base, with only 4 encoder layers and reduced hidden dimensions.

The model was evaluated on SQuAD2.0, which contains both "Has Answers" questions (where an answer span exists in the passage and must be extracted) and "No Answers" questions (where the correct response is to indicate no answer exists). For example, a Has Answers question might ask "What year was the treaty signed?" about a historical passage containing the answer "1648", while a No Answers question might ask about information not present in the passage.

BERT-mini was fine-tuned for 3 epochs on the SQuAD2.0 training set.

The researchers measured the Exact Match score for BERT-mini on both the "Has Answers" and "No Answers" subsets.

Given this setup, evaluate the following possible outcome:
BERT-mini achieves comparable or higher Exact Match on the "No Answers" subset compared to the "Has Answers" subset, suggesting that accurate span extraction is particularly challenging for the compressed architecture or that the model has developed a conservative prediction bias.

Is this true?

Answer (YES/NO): YES